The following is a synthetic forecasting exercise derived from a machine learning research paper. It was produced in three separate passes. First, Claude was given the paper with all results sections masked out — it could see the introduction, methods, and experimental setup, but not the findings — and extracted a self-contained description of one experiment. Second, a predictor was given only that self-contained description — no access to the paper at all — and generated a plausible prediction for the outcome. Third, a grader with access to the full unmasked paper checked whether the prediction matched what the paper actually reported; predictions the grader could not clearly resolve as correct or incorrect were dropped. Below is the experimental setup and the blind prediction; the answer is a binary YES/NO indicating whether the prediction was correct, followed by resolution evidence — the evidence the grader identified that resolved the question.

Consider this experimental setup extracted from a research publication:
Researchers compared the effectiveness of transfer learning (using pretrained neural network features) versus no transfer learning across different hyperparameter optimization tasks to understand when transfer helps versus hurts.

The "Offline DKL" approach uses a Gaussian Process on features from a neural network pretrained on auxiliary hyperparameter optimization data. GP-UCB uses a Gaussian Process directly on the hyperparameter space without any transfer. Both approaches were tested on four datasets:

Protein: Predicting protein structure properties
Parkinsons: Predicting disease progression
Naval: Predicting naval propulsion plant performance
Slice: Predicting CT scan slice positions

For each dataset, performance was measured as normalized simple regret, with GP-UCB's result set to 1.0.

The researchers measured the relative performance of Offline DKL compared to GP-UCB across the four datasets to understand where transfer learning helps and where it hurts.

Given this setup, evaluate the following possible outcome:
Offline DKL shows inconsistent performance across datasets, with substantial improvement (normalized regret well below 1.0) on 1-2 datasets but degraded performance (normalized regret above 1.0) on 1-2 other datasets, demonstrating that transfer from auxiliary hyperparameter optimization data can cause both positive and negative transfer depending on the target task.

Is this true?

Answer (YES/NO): YES